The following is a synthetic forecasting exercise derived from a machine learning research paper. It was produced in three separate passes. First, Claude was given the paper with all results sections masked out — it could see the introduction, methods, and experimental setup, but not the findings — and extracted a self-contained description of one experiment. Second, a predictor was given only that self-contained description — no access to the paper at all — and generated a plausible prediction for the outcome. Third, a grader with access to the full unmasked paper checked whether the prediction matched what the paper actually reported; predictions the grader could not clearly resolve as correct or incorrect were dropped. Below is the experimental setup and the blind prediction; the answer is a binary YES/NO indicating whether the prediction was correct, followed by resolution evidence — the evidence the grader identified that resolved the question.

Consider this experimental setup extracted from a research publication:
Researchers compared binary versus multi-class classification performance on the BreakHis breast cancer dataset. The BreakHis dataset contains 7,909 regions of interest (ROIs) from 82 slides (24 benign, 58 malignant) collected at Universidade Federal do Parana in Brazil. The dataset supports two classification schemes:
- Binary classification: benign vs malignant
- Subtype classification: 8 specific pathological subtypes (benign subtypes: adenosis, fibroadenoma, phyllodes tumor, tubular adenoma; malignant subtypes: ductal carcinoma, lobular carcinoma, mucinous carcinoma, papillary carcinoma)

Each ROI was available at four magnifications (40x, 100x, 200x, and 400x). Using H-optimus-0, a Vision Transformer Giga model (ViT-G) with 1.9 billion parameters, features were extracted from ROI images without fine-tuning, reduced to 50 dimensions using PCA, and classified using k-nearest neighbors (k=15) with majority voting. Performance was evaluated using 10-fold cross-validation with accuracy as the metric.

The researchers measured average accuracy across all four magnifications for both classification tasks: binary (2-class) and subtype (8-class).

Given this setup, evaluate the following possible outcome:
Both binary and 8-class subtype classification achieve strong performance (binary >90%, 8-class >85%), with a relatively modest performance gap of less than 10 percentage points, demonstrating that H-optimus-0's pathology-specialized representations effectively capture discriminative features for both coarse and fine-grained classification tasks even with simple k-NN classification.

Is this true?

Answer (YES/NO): NO